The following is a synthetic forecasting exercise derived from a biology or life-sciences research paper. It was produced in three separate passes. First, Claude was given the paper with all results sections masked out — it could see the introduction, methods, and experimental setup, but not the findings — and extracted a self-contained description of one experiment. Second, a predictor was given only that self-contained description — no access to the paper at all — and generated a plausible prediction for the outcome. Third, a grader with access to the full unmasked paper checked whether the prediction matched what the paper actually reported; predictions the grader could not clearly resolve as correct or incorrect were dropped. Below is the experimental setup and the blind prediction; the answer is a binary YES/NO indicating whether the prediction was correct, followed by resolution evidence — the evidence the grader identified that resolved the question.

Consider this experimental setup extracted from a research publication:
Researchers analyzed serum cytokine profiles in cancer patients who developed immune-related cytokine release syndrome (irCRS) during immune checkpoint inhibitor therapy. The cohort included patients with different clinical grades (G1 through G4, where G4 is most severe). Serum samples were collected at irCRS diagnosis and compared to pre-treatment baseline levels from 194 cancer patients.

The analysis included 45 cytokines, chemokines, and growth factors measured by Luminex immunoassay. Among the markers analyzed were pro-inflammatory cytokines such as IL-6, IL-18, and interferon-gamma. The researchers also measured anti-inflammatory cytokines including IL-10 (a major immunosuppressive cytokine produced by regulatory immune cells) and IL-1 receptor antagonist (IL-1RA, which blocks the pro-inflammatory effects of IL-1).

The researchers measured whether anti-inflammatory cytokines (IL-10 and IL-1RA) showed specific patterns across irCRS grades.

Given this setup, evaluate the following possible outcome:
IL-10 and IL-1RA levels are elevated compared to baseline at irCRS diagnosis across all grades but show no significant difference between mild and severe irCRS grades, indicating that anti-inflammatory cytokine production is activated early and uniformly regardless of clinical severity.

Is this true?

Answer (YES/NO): NO